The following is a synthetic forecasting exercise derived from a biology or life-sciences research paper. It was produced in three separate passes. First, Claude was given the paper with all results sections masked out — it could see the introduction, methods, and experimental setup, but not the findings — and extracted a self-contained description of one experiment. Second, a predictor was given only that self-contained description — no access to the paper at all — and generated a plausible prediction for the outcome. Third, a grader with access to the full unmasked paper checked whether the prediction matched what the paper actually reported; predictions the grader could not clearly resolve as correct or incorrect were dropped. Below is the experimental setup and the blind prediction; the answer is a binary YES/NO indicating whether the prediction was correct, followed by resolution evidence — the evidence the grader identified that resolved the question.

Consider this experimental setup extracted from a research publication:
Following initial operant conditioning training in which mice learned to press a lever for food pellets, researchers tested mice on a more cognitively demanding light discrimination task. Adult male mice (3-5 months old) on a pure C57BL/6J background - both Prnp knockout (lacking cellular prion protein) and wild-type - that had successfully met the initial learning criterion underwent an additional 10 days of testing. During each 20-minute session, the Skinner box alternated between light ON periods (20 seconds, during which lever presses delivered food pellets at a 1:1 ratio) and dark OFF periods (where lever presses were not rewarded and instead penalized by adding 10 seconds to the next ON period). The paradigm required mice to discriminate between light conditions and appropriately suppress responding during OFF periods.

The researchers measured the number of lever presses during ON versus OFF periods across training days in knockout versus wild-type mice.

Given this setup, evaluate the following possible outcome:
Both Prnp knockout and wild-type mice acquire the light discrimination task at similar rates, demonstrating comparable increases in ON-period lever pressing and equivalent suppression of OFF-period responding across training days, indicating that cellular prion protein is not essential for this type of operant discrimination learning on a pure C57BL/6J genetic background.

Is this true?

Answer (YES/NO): NO